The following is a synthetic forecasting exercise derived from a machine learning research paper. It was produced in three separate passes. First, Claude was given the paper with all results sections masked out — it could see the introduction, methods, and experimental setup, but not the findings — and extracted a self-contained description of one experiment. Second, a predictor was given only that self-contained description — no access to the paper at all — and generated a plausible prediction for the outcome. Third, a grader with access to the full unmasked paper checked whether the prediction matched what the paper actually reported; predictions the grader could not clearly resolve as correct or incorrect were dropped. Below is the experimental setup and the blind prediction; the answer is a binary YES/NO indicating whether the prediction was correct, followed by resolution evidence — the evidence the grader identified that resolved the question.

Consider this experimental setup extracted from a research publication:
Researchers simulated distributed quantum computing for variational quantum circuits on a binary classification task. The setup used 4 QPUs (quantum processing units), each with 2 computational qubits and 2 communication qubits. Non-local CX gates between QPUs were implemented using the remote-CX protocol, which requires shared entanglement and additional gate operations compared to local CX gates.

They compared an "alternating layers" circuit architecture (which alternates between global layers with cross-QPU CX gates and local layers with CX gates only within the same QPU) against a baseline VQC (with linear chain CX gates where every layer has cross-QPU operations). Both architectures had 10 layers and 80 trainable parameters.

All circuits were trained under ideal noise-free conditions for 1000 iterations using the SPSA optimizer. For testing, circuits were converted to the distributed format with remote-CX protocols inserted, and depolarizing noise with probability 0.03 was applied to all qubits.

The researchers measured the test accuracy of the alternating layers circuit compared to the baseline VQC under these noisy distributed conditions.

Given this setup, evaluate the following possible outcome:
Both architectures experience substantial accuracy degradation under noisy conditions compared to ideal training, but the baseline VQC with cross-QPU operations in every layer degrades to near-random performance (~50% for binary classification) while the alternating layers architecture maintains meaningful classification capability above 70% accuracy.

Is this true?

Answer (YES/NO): NO